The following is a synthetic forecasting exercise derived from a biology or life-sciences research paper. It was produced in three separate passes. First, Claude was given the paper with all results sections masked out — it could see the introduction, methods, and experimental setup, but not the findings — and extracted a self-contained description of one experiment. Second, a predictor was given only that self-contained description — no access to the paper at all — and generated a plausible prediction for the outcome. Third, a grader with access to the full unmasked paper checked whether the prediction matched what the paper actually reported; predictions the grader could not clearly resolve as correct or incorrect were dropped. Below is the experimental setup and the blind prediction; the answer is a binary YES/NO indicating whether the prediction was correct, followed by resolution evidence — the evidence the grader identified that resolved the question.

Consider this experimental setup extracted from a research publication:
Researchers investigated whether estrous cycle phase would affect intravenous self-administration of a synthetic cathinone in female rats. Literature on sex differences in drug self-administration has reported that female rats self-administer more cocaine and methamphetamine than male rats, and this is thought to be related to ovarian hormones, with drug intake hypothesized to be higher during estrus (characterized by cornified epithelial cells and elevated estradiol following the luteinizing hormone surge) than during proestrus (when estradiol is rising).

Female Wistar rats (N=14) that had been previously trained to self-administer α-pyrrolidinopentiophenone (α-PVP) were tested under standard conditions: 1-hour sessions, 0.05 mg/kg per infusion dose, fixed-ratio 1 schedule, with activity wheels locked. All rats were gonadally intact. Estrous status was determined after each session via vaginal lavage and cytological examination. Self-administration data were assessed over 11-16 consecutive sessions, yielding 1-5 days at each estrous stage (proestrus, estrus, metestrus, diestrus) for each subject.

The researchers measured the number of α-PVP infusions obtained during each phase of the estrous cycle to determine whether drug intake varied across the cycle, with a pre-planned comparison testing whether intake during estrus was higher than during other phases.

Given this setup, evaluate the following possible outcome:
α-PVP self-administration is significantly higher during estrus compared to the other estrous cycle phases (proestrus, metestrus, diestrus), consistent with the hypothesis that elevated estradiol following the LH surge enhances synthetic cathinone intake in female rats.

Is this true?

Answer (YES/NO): NO